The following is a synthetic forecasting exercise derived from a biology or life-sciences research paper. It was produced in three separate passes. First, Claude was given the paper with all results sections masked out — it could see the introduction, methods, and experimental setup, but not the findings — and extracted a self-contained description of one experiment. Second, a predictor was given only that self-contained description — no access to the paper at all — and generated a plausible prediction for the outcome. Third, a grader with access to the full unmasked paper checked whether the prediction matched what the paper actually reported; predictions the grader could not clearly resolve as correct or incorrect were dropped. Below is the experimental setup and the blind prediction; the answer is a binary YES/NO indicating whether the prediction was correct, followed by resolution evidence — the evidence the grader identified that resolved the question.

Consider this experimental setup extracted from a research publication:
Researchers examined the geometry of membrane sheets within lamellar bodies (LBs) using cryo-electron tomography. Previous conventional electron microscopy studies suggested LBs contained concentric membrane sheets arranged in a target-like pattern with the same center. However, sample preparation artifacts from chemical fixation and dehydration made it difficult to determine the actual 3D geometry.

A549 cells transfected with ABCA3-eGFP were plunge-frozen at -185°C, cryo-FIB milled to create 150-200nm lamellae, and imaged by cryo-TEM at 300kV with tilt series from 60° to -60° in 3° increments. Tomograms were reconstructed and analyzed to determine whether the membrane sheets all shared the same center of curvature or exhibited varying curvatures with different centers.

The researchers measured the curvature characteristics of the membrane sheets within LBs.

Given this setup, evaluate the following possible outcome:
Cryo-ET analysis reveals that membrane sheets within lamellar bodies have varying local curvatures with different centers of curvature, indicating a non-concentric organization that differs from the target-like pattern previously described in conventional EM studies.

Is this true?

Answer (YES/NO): NO